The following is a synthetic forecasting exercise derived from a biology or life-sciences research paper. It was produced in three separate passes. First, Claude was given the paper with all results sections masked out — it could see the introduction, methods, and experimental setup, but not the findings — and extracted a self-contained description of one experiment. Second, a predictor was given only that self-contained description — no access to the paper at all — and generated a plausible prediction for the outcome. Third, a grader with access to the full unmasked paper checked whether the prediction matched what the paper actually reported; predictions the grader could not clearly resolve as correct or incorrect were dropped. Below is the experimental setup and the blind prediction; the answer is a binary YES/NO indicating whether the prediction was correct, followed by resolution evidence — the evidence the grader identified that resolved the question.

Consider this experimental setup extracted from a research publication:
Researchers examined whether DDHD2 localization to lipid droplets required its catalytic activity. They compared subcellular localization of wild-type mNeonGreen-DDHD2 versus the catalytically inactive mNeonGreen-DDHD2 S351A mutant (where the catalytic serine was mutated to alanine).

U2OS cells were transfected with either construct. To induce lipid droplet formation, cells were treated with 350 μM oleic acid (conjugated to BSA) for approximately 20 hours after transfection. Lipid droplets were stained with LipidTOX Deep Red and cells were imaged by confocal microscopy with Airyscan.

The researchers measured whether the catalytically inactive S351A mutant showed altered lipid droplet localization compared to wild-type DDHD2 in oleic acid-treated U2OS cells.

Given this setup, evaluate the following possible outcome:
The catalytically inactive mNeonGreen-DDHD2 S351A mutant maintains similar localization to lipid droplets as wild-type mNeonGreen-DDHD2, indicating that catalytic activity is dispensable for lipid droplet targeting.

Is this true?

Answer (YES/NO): NO